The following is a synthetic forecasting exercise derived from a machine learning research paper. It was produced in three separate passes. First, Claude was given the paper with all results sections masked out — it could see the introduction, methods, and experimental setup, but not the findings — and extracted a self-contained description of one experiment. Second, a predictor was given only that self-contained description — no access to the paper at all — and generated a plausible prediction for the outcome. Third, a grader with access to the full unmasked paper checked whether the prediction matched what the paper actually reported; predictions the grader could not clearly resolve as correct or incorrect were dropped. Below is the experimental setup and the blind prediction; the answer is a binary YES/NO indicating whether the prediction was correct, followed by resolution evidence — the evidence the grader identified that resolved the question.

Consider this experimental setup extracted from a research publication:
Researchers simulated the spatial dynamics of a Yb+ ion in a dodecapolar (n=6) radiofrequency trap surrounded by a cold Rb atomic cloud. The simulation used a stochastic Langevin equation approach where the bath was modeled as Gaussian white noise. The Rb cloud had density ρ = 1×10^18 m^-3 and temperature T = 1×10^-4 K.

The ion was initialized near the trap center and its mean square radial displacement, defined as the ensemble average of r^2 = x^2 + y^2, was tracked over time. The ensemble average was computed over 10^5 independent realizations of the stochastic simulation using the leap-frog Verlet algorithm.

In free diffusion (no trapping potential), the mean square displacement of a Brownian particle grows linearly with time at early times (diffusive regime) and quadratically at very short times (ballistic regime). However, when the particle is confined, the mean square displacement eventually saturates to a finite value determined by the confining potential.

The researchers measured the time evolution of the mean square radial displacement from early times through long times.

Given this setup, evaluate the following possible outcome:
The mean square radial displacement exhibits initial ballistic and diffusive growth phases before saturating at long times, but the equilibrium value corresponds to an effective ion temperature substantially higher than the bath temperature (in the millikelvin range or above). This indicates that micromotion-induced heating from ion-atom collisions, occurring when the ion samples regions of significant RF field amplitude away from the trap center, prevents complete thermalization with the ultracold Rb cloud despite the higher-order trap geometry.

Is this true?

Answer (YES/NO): NO